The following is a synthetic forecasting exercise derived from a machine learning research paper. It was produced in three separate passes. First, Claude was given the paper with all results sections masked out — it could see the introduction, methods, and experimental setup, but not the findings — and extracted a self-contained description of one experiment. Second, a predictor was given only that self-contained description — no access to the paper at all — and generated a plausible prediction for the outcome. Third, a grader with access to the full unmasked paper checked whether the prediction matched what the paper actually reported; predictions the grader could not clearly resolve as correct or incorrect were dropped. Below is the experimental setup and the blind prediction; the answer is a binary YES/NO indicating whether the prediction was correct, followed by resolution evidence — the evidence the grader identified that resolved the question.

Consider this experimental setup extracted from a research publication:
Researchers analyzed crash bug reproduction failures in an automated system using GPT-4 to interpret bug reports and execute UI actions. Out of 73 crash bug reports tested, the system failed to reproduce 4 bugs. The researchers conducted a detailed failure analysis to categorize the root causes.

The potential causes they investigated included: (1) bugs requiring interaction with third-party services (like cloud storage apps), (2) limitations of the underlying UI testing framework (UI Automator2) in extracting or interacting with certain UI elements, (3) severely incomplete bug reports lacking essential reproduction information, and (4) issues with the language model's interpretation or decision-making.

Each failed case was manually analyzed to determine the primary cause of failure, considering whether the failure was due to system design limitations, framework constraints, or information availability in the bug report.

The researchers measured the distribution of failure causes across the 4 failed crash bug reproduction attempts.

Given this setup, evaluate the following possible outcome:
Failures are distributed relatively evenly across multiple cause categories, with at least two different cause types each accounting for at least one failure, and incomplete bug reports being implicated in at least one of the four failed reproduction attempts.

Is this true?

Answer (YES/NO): YES